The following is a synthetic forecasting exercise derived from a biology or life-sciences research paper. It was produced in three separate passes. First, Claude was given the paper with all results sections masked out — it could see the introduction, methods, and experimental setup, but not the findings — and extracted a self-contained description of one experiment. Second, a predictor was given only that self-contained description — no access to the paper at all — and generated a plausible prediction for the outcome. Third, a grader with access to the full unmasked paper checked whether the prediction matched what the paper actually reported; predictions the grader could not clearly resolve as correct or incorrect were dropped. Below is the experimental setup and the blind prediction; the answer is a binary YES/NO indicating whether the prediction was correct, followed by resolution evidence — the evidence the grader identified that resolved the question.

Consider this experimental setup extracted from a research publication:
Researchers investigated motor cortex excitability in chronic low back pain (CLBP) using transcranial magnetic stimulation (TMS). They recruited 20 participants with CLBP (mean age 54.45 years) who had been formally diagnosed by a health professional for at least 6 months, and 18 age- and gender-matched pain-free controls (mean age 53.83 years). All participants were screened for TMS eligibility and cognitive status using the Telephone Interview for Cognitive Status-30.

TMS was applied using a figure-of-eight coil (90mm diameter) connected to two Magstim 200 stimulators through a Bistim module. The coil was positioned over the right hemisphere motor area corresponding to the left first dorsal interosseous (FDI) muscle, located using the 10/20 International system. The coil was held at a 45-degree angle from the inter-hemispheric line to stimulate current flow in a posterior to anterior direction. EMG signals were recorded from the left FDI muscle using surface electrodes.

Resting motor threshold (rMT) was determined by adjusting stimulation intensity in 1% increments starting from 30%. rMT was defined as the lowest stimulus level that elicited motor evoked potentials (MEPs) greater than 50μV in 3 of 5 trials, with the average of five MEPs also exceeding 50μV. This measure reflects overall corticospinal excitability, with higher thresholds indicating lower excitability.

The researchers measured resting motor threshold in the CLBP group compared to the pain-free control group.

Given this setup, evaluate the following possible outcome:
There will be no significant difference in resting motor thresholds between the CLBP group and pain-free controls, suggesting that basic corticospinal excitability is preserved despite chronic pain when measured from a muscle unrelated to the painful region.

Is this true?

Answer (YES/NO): NO